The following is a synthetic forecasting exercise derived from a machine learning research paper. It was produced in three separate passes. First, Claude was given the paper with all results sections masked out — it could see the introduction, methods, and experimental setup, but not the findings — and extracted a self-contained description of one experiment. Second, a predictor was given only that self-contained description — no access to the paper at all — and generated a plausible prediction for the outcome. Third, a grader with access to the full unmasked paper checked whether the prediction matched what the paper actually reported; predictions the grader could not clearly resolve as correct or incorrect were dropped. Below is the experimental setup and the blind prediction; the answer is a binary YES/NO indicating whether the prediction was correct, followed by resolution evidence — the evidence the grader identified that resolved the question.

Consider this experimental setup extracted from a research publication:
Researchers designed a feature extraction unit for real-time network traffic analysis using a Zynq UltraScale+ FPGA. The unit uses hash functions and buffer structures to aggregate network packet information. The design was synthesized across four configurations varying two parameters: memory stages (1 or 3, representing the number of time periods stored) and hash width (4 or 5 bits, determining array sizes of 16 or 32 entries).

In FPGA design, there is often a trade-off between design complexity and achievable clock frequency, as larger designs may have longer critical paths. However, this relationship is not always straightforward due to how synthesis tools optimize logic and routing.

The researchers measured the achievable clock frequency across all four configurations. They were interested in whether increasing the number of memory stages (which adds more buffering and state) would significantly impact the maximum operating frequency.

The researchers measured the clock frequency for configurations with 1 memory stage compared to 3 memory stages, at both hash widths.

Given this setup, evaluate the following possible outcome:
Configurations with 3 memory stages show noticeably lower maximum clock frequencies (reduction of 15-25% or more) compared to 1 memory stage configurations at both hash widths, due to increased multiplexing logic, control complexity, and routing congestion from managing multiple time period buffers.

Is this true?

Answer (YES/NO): NO